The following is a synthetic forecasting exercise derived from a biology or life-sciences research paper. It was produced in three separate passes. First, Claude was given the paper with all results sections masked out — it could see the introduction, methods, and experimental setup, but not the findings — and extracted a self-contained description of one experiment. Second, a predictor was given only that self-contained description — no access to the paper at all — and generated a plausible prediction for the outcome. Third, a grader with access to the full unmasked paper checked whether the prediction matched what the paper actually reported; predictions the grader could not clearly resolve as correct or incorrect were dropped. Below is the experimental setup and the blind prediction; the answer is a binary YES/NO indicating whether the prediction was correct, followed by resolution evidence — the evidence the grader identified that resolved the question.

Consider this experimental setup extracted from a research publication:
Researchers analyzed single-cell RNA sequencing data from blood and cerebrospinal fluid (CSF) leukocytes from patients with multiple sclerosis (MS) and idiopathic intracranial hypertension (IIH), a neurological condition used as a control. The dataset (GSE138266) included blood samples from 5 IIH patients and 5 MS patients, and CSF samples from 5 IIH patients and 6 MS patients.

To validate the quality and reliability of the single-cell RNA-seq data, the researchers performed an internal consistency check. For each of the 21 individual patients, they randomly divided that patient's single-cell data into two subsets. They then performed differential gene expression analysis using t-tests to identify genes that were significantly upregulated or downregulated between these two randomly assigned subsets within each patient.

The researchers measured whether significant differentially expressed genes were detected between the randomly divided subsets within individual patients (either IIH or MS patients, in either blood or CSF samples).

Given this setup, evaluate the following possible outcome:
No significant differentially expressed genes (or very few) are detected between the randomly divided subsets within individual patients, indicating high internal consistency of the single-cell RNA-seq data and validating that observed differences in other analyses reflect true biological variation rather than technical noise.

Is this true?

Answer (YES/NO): YES